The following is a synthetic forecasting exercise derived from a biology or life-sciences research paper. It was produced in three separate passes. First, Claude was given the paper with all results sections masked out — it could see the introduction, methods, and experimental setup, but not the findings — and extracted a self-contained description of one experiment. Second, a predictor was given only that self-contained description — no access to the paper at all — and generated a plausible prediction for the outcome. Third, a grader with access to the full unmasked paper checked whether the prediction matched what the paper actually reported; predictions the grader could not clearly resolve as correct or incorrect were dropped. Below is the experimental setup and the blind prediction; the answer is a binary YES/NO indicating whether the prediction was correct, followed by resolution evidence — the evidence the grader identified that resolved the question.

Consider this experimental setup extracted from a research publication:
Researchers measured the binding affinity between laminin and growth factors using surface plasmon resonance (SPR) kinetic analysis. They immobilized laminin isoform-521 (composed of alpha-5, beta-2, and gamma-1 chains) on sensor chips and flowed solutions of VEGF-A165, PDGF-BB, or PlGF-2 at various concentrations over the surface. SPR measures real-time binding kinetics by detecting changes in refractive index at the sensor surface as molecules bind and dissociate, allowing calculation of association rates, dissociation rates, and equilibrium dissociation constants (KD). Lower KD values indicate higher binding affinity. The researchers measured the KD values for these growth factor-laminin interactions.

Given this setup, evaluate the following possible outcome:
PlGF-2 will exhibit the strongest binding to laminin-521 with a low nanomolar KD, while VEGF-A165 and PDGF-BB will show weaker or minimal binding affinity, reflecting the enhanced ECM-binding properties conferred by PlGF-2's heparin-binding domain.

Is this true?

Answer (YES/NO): NO